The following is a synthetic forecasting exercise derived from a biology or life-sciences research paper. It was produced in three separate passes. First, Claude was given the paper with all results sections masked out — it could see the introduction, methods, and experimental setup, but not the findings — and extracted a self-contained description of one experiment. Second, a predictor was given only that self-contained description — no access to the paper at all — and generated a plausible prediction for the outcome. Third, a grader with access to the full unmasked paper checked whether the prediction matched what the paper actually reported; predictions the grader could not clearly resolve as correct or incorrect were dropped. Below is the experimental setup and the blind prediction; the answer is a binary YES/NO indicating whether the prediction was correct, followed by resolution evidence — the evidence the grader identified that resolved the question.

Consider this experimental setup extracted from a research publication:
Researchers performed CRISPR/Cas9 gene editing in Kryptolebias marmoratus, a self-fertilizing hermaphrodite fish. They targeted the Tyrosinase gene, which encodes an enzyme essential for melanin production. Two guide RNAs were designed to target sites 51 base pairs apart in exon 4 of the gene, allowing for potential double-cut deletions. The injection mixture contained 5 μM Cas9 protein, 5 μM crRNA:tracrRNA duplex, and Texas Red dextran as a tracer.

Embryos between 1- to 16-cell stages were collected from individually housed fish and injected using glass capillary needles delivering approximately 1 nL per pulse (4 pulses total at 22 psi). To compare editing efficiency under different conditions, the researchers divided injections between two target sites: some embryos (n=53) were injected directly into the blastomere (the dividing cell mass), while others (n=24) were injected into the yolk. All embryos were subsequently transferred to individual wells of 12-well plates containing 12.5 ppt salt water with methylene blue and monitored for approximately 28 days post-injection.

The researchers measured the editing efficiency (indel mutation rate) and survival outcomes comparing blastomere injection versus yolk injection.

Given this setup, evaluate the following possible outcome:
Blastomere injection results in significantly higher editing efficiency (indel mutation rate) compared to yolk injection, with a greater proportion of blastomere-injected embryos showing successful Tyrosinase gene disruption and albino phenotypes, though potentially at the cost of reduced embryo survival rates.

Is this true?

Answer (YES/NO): YES